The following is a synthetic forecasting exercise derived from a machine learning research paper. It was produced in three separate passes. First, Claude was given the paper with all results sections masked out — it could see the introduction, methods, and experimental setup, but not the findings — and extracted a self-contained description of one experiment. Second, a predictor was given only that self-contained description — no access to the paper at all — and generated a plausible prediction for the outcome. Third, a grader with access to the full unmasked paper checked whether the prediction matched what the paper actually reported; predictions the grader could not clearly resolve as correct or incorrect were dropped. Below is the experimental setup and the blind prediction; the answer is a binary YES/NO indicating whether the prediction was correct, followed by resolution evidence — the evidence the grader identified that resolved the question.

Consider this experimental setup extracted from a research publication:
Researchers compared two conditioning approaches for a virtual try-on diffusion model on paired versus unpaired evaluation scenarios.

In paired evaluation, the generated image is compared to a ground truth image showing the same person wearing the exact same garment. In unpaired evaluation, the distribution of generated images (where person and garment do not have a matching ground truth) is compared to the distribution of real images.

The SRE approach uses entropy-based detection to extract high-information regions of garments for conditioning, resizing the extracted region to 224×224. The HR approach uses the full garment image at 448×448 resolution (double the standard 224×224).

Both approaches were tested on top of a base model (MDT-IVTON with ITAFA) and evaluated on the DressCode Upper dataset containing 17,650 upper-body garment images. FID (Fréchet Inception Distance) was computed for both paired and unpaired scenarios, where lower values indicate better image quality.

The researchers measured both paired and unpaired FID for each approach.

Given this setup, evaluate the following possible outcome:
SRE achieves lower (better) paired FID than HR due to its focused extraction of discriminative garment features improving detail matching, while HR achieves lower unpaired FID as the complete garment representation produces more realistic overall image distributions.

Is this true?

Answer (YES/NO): NO